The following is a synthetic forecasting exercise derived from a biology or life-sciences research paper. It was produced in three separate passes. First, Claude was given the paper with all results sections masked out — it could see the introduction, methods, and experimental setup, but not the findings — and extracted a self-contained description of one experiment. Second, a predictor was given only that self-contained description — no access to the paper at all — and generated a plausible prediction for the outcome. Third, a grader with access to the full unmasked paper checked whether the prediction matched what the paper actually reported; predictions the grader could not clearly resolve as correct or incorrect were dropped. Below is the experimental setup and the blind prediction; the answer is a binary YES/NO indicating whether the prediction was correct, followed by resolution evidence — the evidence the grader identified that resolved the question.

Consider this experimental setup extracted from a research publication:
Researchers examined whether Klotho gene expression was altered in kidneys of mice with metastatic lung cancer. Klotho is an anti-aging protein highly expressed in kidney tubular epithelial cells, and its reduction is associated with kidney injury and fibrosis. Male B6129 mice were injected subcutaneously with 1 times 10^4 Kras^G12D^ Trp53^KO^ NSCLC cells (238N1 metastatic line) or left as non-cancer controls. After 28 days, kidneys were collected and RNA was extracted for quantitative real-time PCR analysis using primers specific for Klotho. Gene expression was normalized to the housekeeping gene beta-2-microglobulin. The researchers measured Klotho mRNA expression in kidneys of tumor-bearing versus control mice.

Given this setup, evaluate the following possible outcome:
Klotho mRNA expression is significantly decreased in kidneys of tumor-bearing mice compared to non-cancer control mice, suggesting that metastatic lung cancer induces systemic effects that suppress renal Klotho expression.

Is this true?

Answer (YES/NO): YES